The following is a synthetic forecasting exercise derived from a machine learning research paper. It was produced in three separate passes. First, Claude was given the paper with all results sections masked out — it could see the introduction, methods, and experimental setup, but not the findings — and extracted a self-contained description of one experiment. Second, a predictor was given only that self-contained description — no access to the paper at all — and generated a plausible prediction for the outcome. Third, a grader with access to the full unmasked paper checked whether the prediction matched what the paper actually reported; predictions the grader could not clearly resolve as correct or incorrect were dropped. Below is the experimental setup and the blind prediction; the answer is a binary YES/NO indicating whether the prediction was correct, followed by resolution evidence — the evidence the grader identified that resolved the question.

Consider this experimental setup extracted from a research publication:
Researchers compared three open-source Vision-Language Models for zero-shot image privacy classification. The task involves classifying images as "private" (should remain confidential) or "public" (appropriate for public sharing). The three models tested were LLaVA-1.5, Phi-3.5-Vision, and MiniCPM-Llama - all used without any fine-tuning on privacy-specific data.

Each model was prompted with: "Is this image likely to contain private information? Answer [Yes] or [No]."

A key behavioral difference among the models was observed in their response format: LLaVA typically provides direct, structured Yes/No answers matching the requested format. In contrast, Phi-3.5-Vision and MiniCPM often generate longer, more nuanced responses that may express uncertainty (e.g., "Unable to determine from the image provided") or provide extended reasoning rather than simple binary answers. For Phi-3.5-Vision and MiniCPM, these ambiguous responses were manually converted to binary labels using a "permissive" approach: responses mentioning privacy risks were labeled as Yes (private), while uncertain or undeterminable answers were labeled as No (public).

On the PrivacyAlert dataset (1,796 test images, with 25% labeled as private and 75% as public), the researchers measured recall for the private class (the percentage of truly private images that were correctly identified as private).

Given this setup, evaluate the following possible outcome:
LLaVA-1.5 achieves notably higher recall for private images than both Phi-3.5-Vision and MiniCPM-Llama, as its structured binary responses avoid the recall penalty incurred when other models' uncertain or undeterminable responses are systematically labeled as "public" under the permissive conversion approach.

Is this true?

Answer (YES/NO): YES